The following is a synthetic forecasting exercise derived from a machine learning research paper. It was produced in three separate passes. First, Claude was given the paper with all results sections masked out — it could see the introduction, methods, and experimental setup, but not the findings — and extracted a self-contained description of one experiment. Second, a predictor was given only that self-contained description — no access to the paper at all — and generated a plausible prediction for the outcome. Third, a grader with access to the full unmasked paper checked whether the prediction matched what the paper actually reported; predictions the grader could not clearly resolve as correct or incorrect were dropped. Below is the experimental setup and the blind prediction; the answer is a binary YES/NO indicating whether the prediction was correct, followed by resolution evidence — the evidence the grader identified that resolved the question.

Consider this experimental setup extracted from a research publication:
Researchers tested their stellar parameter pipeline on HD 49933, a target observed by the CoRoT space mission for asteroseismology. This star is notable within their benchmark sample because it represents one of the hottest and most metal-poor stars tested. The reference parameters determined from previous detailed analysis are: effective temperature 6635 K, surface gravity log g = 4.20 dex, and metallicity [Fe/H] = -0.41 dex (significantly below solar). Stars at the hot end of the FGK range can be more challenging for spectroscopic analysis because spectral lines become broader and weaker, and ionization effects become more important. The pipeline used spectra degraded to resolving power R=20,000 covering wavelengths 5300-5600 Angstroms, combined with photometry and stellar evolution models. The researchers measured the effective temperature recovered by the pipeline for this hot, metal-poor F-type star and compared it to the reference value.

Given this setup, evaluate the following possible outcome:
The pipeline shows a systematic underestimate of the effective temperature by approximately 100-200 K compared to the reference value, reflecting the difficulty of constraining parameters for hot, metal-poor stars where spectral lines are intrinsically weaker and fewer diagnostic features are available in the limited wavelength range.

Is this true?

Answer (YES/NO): NO